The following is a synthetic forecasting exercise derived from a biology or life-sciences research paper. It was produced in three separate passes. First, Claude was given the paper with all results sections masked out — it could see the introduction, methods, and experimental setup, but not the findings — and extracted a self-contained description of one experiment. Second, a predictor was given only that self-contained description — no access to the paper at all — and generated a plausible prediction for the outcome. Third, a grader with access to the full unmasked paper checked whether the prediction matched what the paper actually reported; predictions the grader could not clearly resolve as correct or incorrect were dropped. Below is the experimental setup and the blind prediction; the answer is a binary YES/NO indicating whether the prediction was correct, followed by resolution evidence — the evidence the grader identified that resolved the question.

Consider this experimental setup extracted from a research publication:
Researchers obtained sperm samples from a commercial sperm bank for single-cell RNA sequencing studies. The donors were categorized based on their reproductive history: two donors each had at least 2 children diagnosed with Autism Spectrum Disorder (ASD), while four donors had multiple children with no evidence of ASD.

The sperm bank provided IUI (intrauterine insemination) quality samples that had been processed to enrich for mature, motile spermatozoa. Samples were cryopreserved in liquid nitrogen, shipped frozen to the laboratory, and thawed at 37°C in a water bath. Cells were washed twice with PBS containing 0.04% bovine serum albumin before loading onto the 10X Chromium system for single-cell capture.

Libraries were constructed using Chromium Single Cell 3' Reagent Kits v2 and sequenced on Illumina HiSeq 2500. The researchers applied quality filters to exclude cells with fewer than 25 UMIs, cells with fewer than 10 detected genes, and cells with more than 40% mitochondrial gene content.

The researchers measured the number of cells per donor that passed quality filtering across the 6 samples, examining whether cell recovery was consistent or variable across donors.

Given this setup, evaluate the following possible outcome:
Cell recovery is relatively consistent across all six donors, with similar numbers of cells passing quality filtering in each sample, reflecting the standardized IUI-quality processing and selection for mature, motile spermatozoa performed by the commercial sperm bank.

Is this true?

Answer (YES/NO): NO